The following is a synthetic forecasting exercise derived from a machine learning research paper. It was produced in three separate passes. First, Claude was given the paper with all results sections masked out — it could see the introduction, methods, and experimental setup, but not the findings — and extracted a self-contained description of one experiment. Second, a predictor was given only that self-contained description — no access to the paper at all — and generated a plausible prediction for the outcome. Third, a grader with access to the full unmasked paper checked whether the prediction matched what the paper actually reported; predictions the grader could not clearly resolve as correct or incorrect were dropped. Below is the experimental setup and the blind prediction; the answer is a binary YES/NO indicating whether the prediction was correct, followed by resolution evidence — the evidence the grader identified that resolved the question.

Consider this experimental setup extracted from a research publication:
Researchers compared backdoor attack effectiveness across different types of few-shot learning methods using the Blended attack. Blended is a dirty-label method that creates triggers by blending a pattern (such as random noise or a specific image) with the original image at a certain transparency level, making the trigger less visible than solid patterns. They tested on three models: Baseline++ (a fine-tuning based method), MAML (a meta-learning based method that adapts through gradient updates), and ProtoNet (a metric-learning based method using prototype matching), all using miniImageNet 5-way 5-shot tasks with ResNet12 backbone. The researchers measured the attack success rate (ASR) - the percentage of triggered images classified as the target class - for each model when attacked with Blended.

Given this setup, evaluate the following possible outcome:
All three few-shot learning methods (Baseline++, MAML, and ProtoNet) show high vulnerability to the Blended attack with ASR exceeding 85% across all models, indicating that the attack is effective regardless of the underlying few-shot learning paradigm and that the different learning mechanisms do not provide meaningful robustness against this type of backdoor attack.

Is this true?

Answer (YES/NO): NO